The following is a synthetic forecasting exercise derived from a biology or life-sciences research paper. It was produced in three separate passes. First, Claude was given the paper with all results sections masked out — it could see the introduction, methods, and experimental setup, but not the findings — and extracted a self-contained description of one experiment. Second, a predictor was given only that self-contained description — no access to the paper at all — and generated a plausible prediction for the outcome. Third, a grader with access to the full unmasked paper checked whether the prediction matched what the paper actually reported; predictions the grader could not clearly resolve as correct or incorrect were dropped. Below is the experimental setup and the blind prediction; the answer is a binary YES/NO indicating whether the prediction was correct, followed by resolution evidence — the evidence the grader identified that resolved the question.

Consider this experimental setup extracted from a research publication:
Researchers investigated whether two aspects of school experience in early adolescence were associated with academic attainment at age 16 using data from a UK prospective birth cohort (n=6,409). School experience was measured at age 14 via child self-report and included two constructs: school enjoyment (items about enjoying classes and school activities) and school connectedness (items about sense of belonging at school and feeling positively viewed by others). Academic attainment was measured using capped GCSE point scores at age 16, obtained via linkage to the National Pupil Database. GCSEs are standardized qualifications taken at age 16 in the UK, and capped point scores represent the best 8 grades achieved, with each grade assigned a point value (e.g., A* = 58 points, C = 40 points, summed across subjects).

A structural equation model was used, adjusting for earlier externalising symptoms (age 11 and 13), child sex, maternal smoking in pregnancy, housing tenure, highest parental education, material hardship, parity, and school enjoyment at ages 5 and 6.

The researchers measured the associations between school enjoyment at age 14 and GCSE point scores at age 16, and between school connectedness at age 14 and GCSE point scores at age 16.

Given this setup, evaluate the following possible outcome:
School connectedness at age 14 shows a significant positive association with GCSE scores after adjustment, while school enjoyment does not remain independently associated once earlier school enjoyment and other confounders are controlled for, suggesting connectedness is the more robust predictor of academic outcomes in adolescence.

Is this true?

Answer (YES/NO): NO